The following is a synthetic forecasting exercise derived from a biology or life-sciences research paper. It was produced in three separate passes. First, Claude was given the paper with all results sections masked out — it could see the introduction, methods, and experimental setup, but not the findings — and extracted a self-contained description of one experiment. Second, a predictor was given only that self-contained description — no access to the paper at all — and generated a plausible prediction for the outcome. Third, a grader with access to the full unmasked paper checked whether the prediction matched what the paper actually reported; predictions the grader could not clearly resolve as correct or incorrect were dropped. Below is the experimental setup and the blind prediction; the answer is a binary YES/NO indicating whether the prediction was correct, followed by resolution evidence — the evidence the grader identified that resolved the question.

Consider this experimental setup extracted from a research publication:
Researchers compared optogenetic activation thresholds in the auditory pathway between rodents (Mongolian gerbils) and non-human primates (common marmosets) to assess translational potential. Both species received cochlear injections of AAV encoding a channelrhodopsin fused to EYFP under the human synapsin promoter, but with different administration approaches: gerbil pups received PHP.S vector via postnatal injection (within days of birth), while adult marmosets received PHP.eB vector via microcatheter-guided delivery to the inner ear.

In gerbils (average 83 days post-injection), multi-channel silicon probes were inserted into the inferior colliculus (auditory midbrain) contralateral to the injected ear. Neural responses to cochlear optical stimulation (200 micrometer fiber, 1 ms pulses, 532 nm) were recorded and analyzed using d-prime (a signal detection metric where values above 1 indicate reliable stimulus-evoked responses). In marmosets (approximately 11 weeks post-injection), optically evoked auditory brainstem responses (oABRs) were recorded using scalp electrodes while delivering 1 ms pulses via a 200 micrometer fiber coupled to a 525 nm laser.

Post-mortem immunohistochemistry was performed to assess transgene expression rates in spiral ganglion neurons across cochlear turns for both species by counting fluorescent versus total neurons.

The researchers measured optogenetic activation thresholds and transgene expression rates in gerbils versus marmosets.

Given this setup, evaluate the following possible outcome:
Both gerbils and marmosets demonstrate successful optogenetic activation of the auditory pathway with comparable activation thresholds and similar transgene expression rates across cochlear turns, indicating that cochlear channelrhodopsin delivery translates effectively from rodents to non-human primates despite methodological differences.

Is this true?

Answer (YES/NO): NO